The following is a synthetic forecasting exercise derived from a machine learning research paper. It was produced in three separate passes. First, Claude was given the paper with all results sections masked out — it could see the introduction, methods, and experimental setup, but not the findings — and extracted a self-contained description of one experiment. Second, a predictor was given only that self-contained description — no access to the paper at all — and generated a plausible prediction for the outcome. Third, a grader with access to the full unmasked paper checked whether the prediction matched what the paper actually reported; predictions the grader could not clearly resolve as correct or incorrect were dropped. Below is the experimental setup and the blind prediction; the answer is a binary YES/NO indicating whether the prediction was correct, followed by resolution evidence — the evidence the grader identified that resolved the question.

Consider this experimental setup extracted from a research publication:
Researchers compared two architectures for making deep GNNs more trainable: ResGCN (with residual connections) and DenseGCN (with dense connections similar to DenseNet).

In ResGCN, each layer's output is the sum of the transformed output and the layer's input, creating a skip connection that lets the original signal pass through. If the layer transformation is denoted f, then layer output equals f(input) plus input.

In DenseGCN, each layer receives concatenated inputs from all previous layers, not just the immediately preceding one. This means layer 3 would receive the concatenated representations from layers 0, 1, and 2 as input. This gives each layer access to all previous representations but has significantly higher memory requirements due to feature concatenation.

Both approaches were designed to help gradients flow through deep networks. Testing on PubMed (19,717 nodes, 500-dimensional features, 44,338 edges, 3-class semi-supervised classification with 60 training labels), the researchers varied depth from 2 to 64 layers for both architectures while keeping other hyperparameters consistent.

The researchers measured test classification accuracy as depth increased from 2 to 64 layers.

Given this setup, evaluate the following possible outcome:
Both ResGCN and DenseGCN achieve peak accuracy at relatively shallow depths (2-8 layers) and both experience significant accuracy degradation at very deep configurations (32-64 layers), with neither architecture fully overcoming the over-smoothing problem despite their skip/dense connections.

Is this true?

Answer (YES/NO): NO